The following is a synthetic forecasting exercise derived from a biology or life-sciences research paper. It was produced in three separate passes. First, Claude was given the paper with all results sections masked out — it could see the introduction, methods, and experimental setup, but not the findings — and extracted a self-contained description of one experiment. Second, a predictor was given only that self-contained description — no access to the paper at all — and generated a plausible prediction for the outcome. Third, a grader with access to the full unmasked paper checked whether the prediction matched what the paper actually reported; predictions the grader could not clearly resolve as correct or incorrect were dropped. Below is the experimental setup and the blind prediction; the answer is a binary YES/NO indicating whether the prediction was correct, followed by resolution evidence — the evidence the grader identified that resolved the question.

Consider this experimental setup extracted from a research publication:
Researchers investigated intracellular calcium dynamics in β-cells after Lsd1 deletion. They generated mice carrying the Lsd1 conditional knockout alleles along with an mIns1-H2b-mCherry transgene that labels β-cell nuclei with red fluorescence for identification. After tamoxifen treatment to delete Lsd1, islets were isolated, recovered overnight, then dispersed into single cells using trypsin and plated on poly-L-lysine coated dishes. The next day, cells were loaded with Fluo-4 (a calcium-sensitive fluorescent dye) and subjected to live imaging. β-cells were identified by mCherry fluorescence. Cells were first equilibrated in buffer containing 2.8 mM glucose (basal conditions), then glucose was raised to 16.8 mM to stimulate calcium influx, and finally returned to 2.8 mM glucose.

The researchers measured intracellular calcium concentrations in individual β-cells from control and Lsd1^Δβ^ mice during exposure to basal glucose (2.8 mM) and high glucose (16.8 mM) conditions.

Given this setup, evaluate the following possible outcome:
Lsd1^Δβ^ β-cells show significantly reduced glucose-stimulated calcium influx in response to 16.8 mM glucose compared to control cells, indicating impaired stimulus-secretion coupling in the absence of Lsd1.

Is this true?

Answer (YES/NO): NO